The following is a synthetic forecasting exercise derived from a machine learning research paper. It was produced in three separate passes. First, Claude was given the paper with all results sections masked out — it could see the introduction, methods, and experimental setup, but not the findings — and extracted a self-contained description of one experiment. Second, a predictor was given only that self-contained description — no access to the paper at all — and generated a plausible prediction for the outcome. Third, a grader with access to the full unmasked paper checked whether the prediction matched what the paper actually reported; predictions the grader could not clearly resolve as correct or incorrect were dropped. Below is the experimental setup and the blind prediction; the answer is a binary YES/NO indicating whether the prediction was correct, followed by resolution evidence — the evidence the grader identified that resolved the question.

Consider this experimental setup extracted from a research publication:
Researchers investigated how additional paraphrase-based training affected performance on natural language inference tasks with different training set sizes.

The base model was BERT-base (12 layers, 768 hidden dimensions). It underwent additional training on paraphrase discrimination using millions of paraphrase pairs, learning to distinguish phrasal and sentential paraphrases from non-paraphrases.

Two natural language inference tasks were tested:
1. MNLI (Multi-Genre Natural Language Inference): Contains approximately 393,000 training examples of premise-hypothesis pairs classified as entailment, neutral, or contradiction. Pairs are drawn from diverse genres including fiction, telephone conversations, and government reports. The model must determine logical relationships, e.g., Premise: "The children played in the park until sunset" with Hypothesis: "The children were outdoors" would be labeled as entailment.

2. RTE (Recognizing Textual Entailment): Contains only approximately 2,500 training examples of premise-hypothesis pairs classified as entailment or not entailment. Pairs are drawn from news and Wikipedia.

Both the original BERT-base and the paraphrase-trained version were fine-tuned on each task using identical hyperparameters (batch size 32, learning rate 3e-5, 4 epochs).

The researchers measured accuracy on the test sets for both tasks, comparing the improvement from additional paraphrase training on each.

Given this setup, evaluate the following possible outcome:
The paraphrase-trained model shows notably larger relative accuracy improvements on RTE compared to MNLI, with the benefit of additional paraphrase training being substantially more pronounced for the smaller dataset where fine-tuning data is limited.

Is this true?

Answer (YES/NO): YES